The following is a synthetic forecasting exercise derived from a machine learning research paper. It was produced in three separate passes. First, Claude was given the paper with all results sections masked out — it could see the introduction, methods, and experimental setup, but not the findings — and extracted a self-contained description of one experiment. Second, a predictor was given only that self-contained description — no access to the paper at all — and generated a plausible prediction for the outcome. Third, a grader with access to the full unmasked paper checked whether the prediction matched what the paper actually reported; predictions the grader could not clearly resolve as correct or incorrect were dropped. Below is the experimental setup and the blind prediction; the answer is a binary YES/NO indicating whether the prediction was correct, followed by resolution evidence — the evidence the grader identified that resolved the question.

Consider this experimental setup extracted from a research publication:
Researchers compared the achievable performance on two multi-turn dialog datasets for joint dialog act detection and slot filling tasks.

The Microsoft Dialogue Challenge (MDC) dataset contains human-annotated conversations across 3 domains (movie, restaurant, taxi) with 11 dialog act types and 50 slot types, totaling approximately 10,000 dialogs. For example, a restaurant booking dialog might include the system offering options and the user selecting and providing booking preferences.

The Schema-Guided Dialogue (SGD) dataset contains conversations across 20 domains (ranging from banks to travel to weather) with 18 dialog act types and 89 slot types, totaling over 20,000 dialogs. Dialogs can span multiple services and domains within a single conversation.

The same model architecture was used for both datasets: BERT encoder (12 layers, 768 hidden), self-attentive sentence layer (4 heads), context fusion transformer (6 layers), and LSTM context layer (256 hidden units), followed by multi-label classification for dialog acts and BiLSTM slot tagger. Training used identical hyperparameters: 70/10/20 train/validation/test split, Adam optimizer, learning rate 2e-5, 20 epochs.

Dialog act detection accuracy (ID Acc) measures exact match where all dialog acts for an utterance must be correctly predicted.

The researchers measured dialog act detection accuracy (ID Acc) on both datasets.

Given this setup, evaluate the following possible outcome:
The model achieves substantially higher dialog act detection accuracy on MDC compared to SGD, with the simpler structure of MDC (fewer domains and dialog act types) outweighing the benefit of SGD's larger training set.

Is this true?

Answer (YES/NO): NO